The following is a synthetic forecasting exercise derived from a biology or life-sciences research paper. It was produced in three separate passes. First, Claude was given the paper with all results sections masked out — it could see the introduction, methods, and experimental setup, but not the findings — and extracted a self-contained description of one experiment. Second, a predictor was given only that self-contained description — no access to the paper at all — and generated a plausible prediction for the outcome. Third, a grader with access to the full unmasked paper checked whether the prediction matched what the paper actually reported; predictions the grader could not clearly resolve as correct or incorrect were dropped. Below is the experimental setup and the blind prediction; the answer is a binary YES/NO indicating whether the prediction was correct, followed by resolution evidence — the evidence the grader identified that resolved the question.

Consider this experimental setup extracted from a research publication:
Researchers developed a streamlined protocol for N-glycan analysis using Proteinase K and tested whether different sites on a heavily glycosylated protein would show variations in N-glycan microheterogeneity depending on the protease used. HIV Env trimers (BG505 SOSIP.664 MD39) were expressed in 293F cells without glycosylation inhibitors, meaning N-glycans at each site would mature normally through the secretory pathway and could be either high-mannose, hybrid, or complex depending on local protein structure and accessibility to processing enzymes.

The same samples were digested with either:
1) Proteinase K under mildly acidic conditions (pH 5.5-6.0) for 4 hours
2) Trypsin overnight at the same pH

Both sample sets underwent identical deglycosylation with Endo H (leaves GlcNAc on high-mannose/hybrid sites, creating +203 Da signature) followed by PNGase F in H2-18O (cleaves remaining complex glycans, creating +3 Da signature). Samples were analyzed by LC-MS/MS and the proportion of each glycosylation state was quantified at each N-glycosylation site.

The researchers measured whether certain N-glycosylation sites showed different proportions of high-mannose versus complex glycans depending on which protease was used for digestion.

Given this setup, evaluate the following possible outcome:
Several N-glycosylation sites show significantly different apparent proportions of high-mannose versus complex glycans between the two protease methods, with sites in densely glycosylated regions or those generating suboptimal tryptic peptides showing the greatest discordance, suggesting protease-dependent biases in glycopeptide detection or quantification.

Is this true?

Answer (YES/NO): NO